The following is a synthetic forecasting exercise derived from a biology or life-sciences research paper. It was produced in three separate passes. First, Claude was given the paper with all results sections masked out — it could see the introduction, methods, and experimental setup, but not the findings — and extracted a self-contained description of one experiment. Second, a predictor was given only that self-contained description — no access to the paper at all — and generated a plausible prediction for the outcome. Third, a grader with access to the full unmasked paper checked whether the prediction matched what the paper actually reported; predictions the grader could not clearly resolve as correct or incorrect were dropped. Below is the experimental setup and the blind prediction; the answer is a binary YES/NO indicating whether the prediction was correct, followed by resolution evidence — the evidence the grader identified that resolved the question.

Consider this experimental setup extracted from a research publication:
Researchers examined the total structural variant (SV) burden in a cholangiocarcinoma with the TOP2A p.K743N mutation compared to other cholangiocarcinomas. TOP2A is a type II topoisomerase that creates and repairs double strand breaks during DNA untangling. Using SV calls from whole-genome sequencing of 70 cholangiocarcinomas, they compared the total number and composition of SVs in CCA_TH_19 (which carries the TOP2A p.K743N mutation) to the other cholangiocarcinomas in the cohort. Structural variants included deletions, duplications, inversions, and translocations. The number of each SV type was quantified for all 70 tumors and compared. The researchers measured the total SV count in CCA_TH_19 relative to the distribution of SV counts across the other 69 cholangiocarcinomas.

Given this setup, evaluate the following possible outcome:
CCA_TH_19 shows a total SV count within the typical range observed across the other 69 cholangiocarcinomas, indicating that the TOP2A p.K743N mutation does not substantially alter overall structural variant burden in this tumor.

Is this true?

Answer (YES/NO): NO